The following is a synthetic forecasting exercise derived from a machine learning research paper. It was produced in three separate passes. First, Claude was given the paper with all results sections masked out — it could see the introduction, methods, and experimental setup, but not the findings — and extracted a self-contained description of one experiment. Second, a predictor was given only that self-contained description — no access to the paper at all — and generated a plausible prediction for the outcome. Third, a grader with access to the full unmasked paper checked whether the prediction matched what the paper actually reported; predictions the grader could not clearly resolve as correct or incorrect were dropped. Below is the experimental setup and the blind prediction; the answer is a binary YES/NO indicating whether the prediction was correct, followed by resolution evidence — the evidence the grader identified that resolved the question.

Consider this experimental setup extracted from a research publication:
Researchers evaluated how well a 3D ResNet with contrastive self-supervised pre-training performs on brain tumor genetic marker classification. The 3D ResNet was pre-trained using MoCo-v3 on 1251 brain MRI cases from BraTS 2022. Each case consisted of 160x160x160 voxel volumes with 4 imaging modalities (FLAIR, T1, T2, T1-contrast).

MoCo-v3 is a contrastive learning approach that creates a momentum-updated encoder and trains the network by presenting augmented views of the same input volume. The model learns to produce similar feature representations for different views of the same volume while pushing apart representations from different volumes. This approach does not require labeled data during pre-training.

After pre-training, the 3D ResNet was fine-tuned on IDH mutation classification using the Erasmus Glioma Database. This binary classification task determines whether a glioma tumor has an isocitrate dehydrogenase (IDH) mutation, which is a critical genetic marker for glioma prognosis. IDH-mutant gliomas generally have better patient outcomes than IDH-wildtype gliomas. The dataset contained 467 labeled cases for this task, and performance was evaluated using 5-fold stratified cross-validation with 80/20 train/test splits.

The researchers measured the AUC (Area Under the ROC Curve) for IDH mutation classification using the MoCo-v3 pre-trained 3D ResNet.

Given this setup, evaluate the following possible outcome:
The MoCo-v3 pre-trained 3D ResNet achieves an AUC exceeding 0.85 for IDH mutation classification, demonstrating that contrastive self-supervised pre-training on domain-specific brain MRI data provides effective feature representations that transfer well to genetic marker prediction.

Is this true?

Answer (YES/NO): NO